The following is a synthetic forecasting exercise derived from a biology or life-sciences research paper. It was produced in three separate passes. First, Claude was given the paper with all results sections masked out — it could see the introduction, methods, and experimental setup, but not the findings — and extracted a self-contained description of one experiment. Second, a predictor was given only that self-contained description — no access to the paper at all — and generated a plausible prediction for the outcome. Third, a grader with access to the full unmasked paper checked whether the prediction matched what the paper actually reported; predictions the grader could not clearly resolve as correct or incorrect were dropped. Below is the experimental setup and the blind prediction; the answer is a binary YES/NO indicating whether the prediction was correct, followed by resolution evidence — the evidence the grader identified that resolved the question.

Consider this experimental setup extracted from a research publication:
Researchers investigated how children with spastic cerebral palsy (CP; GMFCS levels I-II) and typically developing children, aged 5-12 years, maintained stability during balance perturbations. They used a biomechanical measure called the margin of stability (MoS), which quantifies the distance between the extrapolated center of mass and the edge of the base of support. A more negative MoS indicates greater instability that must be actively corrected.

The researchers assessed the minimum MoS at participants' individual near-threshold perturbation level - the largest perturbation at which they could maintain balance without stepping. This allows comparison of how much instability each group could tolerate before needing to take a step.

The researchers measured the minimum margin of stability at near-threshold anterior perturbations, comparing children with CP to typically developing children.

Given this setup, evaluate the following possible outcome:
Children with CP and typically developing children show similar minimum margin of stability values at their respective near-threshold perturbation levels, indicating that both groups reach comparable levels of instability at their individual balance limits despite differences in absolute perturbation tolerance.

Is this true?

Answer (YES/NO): NO